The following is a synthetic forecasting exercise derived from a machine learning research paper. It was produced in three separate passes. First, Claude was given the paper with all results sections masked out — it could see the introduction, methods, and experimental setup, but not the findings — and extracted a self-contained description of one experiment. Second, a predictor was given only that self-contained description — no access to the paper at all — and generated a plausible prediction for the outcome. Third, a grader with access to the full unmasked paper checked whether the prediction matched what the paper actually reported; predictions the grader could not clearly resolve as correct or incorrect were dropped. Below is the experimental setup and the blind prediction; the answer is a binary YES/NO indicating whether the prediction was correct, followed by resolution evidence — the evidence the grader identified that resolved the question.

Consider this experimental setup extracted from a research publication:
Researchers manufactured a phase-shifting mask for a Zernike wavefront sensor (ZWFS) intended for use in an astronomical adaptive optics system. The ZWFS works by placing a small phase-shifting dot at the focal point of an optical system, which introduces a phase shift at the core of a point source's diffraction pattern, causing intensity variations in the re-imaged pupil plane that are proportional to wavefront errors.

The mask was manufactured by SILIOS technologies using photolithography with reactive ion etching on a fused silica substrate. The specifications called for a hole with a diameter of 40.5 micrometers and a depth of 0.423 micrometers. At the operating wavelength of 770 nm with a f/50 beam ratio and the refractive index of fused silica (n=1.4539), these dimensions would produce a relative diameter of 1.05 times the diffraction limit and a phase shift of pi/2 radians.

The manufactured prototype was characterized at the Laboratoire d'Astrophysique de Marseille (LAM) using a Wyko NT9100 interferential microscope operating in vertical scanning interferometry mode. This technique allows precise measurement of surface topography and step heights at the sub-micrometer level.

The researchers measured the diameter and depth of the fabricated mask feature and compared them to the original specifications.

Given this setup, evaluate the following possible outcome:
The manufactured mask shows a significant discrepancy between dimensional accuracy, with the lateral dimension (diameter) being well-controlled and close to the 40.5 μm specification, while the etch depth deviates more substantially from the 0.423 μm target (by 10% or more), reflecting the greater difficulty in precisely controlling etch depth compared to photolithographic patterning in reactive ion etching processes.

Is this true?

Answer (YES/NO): NO